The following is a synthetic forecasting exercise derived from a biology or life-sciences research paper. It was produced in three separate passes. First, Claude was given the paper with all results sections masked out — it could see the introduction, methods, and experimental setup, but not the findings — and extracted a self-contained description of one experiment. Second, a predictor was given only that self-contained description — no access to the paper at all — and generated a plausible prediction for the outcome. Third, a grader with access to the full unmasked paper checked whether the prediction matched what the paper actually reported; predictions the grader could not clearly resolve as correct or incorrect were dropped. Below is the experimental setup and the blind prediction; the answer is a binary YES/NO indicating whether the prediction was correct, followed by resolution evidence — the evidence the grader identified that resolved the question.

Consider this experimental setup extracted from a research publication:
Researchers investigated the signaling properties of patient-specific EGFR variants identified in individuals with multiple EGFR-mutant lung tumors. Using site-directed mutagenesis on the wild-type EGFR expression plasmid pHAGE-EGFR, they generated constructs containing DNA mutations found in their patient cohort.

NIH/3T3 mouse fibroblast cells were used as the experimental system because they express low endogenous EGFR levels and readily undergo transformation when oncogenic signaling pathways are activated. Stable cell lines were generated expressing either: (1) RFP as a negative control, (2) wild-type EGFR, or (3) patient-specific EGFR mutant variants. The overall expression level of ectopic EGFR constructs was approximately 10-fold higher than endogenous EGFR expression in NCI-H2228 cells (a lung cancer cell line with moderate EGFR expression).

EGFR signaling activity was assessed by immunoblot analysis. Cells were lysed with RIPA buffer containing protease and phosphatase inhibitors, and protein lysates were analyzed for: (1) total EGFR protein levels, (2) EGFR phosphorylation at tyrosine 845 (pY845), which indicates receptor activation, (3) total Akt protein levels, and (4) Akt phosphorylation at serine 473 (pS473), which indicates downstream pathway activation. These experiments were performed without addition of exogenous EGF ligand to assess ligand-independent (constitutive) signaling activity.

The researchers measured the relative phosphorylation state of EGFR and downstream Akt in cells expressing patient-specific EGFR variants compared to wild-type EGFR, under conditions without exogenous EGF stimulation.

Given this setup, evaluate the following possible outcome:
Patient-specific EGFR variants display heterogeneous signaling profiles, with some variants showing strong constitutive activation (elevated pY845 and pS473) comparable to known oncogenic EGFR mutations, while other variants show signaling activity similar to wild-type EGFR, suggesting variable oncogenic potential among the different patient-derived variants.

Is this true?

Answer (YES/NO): NO